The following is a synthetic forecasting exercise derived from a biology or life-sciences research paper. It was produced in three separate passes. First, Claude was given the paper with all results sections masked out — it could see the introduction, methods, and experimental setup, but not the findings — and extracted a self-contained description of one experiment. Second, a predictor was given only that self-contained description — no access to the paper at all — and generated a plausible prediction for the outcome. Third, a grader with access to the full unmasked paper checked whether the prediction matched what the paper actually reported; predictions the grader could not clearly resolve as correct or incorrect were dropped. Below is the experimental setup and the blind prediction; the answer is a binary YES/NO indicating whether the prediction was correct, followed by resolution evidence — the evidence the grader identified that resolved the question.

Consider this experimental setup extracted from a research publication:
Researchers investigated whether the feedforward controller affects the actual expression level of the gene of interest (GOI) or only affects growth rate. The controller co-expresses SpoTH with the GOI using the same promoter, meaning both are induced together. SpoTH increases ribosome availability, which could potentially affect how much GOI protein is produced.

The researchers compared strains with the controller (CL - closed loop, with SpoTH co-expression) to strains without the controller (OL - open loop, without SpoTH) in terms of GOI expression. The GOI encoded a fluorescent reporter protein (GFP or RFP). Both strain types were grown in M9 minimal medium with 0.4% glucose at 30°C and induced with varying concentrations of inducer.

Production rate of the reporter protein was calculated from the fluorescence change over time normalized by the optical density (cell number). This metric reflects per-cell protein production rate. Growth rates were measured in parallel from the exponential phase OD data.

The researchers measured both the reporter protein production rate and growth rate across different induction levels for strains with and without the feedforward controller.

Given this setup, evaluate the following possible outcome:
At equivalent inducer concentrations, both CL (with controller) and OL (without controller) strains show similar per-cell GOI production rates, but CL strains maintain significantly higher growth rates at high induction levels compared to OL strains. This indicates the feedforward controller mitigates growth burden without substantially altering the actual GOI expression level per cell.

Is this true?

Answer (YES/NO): YES